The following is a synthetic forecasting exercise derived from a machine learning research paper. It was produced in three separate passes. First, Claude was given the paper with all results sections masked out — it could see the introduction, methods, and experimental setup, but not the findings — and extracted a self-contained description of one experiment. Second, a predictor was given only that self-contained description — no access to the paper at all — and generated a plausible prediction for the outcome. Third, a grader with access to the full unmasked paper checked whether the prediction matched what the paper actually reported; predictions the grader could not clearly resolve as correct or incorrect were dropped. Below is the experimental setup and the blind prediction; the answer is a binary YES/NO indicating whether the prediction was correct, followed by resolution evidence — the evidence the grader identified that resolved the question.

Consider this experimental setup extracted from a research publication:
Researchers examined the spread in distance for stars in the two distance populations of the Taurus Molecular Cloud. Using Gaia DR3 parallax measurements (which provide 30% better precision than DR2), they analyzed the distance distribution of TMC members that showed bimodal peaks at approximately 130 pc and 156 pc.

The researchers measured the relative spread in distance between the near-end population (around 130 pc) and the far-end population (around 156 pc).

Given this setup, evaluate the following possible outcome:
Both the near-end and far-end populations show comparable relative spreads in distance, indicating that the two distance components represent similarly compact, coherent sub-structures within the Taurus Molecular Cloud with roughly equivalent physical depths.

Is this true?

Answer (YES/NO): NO